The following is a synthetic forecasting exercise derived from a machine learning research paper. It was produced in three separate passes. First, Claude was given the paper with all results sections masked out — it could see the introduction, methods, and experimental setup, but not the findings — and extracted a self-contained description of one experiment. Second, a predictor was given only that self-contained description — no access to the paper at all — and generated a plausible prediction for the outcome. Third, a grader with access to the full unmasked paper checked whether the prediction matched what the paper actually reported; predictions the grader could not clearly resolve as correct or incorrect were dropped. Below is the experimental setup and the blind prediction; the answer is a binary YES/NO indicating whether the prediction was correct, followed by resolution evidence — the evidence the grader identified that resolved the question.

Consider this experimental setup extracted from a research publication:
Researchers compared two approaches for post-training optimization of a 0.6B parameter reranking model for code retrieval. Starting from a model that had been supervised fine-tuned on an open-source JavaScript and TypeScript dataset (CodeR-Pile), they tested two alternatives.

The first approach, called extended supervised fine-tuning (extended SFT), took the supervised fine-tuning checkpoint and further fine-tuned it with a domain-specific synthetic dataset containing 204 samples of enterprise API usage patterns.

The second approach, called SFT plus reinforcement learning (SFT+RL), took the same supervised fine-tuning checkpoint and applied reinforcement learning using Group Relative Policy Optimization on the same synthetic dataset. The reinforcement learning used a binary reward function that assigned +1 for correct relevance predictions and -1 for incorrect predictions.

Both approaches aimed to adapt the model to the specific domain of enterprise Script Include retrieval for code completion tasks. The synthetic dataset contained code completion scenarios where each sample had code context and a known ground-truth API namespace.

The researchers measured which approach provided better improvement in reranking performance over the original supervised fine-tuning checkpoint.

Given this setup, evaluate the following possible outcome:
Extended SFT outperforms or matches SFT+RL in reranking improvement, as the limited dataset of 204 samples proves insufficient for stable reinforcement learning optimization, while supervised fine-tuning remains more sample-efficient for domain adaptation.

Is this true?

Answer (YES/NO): NO